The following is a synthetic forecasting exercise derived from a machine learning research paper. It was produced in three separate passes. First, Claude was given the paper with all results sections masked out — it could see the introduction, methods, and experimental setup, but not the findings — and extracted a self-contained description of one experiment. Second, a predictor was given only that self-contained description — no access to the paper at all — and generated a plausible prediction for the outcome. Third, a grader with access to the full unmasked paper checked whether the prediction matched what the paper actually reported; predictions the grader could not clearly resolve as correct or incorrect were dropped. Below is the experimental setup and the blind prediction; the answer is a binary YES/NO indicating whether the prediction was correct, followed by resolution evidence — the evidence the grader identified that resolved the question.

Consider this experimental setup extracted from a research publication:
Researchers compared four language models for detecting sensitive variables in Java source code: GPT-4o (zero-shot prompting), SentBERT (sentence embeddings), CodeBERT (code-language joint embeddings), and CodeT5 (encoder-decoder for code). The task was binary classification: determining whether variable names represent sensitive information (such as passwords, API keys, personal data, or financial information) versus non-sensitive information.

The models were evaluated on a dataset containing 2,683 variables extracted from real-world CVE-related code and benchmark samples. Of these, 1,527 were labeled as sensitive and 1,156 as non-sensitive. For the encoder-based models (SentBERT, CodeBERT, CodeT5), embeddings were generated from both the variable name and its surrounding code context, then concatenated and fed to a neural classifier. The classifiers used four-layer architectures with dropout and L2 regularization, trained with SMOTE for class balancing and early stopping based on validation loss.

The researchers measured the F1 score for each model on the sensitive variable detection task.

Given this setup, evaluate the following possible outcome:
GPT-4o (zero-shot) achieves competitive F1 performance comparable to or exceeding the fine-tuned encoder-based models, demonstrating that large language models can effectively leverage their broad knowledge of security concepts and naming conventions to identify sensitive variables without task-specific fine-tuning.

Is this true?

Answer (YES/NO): NO